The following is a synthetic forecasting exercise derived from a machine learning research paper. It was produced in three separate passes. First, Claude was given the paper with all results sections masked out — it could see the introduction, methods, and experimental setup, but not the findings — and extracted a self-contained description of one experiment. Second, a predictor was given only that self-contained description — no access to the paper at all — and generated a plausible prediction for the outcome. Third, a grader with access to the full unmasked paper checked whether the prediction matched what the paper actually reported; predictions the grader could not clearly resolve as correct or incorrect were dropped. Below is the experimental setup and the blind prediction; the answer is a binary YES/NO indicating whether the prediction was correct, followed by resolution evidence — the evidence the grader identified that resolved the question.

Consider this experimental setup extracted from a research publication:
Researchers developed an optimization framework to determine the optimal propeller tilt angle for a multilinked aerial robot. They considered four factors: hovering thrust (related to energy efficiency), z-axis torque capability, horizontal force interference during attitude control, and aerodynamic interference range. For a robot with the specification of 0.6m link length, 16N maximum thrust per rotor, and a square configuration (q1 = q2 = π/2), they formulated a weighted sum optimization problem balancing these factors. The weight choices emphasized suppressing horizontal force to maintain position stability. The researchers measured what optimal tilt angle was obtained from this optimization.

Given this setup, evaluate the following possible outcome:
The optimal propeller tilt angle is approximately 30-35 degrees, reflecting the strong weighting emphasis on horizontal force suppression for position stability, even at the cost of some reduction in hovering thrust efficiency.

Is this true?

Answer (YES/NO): NO